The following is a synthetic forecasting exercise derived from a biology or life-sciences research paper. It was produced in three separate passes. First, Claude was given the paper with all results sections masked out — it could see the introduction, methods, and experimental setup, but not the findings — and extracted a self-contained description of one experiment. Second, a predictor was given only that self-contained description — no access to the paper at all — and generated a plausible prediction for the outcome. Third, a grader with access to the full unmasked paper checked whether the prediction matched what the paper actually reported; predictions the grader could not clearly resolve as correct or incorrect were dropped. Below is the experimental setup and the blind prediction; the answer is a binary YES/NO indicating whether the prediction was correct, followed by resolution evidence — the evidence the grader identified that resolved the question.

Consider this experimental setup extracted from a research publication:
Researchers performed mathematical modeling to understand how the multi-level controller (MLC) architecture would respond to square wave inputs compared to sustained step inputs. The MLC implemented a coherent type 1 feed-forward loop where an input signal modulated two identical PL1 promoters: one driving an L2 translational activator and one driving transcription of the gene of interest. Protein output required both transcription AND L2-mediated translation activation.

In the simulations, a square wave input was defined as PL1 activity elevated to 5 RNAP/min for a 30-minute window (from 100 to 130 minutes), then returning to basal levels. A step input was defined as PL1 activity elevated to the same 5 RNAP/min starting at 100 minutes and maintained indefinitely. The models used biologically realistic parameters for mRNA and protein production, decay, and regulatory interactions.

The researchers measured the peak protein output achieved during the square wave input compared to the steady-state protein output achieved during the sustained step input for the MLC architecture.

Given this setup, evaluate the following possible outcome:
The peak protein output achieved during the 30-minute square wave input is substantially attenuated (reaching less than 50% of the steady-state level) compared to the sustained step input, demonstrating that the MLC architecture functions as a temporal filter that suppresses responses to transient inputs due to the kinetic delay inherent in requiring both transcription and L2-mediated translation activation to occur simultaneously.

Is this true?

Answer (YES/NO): NO